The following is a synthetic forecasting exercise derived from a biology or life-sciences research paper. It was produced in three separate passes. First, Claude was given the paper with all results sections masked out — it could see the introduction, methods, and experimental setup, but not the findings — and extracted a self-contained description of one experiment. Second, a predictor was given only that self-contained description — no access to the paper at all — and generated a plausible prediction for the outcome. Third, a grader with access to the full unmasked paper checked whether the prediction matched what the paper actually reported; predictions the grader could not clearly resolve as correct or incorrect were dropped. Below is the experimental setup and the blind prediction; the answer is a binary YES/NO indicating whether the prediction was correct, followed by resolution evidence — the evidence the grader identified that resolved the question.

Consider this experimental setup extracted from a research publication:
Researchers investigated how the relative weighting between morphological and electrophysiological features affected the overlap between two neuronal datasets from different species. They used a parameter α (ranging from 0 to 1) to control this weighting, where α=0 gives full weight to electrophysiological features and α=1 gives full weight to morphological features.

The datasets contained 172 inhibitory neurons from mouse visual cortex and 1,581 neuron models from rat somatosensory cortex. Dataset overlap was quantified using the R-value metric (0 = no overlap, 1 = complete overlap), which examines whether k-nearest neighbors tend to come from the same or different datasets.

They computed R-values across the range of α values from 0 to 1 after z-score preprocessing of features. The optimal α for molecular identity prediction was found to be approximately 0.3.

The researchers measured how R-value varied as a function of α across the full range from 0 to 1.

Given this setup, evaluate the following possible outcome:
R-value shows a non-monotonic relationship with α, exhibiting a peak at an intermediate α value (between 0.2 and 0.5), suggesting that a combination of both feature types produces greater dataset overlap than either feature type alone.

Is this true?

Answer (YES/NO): NO